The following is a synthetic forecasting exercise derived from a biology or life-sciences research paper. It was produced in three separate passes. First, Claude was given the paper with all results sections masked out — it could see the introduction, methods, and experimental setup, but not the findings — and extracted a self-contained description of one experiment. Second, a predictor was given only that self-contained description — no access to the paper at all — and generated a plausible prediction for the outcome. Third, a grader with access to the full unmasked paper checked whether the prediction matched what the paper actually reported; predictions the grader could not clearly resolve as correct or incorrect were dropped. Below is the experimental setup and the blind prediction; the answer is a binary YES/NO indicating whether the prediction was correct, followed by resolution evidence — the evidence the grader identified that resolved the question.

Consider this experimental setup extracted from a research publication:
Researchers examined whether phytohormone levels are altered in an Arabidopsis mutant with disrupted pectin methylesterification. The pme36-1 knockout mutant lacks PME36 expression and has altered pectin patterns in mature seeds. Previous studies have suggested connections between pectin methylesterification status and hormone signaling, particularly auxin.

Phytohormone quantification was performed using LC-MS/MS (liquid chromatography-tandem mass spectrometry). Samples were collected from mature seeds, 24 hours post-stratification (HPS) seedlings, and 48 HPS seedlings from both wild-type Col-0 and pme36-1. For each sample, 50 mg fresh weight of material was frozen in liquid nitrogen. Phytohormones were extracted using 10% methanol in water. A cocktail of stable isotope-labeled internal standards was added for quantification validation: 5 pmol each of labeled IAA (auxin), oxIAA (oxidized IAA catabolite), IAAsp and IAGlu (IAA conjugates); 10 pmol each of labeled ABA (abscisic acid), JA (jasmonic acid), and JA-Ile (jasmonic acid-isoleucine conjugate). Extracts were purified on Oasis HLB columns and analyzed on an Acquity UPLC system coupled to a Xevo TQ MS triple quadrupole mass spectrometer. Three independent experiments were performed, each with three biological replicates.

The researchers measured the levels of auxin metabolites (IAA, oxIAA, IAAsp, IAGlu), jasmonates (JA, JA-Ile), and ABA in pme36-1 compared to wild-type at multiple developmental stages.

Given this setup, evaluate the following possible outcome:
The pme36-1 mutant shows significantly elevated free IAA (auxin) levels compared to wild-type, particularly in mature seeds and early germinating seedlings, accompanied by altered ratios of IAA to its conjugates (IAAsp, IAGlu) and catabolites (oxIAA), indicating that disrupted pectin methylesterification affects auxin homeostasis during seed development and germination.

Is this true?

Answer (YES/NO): NO